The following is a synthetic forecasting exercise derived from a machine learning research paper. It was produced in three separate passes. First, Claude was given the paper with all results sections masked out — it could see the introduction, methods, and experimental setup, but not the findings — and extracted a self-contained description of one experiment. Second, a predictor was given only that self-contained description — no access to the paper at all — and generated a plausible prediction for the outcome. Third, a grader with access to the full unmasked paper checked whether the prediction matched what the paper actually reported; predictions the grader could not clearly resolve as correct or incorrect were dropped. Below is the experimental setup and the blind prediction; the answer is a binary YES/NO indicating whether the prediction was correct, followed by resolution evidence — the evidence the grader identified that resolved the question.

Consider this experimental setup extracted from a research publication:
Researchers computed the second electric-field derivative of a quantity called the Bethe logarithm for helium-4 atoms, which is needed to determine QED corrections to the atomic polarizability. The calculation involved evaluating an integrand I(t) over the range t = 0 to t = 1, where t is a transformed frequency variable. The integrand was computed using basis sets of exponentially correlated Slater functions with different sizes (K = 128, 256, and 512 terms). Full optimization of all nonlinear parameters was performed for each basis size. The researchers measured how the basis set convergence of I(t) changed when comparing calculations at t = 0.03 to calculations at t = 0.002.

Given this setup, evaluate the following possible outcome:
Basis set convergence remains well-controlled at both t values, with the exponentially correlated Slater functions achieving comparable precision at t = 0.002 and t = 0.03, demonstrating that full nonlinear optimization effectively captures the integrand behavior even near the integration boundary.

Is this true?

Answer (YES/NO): NO